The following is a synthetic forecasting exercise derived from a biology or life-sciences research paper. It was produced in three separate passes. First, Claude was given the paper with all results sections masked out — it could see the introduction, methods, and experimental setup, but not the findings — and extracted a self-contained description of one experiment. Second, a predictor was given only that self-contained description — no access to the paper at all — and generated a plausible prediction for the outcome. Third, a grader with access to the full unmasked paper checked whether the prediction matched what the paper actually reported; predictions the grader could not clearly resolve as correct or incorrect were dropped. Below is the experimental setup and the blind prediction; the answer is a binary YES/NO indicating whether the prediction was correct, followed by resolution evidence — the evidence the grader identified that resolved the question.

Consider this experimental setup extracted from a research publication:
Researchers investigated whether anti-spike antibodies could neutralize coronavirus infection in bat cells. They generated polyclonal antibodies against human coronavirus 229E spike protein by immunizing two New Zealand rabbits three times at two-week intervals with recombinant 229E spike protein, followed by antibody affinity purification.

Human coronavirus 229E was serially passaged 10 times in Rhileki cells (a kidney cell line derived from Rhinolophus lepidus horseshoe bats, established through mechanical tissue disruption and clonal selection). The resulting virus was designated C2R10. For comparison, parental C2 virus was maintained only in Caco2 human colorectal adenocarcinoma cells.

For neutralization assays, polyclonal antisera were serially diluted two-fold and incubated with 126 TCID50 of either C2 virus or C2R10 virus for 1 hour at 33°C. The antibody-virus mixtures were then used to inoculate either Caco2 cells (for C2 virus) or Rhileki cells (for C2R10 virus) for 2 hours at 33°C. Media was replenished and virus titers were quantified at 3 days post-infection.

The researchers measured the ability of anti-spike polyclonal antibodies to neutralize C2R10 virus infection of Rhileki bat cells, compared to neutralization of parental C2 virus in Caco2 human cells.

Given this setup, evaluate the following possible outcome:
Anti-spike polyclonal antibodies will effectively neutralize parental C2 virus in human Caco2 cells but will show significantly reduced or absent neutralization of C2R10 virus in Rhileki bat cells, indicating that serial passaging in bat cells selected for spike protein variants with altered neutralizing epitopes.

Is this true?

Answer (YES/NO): NO